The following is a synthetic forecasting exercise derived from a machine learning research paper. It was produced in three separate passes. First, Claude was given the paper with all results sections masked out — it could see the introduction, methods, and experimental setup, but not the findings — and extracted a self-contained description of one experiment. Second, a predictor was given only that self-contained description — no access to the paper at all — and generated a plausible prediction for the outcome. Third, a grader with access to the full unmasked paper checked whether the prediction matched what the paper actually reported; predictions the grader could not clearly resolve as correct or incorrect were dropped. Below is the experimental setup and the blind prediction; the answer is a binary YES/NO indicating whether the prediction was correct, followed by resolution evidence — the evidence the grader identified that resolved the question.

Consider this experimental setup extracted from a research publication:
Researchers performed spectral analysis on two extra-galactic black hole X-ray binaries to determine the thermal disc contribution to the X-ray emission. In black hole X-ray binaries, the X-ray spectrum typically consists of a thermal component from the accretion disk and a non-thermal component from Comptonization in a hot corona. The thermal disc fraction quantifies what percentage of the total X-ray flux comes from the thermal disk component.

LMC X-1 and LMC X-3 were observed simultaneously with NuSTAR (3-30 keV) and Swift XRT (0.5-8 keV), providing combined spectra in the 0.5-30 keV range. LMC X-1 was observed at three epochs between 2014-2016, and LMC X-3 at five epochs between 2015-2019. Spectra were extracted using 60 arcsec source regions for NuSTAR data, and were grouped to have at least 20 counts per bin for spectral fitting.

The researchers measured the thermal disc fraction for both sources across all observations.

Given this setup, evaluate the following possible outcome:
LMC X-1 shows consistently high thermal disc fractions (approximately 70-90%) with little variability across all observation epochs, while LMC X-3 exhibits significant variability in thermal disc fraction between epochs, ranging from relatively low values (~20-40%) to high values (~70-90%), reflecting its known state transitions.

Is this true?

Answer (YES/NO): NO